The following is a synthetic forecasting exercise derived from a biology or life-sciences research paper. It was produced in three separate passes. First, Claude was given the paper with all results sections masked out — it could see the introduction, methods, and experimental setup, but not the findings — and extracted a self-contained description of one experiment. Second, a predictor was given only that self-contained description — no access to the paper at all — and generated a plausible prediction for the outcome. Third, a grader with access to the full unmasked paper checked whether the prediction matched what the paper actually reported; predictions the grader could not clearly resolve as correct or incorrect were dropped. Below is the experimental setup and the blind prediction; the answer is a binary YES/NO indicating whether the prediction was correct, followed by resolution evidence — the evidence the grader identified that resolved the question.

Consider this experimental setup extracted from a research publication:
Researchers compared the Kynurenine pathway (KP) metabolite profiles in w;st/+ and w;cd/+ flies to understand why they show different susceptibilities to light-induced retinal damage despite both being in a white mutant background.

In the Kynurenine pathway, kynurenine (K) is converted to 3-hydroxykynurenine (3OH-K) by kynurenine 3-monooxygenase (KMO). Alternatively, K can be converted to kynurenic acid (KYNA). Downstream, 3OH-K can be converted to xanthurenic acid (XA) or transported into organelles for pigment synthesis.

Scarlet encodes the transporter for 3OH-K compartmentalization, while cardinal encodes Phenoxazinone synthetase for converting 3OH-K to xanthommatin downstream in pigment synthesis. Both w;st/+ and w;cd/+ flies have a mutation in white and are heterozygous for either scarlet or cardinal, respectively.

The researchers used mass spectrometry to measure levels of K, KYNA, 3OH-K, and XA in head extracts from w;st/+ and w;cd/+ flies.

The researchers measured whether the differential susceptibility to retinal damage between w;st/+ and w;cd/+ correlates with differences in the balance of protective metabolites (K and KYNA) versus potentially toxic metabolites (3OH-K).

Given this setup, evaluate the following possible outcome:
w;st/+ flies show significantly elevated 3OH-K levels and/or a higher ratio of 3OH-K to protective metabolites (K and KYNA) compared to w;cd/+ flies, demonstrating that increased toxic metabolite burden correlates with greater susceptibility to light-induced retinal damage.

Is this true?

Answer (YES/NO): YES